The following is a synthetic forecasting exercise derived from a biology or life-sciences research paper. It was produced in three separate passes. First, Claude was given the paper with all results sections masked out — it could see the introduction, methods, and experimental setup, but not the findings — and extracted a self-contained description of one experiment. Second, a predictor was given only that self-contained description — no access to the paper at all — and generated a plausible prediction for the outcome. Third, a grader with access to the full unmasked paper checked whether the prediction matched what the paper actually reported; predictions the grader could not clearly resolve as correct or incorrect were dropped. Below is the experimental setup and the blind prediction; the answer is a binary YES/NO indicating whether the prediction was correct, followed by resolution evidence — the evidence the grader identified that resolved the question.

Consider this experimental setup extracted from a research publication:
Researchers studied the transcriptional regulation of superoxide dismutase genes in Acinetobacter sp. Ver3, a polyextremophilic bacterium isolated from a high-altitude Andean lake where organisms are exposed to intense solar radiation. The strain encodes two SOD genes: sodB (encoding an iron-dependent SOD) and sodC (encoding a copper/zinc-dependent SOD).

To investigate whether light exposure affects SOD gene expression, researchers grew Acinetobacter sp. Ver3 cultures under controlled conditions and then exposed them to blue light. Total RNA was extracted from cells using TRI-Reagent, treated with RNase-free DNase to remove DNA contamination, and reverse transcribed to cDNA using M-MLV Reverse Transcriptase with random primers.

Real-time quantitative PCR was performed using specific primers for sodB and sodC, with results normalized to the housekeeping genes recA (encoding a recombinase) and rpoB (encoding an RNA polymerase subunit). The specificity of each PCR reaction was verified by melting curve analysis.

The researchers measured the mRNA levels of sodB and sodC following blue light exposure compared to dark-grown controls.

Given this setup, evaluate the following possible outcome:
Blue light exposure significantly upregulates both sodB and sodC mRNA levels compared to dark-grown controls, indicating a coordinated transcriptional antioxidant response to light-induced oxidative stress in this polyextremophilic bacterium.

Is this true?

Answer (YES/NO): NO